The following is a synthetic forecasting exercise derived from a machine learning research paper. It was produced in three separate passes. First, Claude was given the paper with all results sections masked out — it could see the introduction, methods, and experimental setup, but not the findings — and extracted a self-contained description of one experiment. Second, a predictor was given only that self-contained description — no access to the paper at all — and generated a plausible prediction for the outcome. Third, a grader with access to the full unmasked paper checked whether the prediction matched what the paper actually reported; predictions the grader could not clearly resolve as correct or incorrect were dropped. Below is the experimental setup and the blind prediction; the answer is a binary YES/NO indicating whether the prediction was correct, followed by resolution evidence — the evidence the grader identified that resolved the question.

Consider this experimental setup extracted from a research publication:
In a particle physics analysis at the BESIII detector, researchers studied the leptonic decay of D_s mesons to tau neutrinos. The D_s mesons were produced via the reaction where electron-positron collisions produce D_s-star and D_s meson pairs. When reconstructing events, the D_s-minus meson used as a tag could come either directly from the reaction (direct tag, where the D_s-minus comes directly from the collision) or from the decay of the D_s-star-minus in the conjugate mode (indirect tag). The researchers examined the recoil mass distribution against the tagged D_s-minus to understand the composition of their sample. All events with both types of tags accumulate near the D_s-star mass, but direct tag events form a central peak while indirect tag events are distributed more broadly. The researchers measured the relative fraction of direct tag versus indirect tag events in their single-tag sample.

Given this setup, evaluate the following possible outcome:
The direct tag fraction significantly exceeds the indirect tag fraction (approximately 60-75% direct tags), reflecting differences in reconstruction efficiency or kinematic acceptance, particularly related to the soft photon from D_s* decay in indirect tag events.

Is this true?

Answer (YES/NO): NO